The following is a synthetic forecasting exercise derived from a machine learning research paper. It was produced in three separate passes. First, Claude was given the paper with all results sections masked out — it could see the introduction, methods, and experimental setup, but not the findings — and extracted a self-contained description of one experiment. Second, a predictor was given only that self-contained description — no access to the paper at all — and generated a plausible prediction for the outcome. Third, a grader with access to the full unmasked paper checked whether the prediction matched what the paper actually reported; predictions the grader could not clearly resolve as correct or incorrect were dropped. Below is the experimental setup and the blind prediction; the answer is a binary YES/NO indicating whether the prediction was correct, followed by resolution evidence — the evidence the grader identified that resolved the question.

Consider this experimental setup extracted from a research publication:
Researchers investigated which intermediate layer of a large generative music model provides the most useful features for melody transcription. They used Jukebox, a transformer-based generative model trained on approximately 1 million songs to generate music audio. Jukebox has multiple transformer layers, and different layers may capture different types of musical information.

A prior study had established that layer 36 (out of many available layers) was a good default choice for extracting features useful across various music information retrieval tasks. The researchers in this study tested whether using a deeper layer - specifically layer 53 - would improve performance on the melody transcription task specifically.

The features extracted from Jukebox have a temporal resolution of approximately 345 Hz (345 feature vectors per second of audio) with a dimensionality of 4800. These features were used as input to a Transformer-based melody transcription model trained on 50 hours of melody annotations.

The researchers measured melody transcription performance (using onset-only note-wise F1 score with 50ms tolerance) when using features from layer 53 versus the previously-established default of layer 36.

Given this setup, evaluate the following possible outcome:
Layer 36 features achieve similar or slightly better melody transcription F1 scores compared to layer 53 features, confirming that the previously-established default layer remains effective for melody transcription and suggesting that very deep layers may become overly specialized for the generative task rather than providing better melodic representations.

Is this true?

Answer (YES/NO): NO